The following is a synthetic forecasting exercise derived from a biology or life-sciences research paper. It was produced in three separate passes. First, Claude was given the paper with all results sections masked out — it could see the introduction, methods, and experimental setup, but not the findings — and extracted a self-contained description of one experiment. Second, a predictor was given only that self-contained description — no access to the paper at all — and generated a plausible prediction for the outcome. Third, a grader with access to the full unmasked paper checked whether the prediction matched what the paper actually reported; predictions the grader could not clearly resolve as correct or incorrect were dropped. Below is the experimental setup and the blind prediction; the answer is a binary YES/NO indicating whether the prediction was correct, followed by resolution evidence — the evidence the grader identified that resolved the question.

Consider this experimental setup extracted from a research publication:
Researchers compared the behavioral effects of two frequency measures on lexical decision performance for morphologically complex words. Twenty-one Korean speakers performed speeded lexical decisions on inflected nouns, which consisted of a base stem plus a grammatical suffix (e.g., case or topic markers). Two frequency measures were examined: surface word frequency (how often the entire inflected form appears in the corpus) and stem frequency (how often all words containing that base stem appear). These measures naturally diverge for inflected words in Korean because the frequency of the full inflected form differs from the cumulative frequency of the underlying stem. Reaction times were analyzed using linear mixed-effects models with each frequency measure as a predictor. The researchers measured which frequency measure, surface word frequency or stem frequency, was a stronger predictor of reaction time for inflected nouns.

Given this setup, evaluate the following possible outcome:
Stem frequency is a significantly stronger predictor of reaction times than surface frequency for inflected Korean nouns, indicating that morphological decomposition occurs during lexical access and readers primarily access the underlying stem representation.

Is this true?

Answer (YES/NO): NO